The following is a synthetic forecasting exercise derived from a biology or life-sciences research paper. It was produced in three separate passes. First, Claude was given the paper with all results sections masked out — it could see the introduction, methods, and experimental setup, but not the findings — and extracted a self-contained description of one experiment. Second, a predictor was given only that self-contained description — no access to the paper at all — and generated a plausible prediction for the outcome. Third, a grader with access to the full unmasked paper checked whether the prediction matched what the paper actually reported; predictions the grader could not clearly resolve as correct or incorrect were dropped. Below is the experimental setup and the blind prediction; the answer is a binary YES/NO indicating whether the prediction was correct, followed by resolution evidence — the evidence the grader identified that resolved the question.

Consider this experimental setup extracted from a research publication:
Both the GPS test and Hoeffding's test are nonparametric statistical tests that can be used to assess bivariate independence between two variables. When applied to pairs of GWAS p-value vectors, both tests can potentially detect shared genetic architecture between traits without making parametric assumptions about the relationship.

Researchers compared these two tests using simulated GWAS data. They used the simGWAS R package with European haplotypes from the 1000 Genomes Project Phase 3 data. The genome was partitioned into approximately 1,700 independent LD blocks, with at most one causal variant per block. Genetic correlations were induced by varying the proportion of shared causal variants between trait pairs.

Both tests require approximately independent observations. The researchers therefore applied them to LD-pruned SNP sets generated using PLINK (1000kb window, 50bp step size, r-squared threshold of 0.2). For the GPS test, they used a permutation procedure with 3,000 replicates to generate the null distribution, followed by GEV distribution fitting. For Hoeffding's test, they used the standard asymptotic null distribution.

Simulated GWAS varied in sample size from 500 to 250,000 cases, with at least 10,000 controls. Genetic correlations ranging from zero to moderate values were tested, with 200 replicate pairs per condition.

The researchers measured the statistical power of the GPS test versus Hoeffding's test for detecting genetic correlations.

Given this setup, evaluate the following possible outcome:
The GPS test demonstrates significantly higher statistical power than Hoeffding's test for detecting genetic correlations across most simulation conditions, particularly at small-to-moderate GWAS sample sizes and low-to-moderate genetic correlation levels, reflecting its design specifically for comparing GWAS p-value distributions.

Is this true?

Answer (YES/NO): YES